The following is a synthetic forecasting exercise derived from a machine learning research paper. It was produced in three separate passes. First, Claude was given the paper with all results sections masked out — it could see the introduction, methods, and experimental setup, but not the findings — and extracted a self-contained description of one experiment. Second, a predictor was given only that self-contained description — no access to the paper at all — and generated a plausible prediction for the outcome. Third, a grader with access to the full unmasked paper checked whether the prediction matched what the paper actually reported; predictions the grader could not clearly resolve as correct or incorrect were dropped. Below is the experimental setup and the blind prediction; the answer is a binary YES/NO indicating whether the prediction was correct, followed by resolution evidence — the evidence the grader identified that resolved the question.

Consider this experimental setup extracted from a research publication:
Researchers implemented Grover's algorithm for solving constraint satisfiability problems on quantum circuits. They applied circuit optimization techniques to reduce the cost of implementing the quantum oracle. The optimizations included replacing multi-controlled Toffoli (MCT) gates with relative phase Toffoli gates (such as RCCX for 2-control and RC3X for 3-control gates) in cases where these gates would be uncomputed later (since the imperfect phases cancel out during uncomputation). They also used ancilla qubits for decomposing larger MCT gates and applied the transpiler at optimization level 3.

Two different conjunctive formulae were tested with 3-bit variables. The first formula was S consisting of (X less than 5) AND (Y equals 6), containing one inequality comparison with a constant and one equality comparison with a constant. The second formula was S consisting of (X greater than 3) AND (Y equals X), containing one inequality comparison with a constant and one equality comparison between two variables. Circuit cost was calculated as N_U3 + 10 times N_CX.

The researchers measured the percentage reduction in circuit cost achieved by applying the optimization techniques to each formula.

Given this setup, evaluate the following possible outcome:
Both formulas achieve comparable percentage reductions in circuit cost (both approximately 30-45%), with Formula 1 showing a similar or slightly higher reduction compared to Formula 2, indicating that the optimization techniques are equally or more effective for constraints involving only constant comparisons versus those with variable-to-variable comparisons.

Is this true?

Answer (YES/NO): NO